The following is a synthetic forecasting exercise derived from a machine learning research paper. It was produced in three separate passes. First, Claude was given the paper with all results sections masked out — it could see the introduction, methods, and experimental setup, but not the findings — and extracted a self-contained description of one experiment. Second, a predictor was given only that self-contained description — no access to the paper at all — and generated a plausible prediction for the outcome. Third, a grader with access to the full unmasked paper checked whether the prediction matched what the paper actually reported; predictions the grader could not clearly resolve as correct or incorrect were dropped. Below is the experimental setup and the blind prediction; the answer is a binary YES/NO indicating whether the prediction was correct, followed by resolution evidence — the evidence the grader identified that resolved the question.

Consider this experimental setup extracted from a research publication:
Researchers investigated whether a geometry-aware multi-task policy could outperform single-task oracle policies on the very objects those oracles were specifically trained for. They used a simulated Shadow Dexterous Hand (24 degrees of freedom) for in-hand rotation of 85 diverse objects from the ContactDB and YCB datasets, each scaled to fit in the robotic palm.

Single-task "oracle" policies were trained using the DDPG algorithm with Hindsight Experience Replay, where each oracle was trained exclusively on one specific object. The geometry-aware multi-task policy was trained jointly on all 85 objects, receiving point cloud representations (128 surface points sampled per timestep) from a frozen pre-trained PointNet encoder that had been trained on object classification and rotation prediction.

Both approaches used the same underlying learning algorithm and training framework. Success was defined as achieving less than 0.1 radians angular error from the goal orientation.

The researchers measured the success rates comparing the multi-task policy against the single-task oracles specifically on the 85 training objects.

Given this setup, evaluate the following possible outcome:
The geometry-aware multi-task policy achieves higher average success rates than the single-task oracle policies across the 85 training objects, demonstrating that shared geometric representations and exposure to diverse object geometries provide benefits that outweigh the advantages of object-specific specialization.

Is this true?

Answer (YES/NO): YES